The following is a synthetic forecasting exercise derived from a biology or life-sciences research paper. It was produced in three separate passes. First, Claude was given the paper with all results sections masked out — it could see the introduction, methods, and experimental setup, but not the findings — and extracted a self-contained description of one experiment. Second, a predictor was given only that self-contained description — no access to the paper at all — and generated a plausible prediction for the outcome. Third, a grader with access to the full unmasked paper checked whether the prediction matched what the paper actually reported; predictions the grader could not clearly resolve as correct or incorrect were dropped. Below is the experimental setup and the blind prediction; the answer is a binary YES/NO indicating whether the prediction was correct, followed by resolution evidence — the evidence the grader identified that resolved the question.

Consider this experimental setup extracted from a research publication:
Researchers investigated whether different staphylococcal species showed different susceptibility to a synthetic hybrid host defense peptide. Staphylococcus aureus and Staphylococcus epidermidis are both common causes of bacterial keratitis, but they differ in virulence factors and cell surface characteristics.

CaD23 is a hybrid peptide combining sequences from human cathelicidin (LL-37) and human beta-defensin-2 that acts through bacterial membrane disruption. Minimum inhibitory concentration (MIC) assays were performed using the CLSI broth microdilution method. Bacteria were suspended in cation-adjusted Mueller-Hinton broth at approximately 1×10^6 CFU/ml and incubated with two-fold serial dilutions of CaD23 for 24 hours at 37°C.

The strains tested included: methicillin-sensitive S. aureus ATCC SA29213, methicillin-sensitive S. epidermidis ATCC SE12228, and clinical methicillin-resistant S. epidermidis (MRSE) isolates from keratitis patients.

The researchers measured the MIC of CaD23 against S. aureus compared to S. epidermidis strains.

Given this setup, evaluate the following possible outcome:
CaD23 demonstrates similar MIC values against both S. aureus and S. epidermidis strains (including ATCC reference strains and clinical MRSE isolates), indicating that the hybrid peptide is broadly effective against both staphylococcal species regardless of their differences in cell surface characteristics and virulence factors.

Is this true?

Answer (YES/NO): NO